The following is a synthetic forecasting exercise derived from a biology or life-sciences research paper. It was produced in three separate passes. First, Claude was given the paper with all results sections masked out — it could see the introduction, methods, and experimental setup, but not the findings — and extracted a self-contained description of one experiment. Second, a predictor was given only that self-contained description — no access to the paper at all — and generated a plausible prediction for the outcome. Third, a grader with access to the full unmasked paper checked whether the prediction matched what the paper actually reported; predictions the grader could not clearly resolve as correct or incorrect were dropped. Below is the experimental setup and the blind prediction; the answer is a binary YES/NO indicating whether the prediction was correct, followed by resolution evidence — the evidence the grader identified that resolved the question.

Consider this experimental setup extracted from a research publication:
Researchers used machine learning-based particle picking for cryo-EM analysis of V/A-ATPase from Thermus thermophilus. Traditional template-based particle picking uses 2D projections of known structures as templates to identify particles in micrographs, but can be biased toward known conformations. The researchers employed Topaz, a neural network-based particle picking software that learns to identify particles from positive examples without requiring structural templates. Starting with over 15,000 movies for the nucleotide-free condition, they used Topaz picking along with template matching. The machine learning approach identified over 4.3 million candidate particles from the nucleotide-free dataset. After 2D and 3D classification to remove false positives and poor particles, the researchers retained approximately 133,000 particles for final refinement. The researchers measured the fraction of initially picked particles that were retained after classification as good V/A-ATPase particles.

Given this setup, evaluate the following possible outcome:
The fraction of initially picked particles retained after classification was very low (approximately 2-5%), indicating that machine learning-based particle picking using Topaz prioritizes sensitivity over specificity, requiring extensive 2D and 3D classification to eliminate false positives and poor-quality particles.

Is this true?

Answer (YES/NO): YES